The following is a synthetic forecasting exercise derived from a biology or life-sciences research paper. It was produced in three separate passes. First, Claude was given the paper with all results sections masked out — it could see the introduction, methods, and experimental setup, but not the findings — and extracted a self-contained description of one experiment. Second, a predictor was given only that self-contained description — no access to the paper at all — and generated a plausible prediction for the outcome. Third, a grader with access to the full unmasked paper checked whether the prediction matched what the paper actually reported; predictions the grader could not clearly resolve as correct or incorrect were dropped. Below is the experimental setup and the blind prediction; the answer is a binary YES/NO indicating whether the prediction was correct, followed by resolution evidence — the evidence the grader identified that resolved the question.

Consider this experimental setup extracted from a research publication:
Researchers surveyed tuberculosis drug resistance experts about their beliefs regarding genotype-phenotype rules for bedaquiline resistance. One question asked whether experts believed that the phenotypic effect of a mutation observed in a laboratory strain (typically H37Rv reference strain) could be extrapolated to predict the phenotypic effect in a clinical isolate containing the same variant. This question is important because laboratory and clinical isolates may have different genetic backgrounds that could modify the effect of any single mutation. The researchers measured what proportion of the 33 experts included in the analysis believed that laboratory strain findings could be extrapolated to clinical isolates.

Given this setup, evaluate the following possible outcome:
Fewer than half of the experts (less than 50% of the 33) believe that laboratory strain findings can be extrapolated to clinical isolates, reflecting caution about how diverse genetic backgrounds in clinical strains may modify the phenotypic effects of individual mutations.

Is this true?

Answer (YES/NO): NO